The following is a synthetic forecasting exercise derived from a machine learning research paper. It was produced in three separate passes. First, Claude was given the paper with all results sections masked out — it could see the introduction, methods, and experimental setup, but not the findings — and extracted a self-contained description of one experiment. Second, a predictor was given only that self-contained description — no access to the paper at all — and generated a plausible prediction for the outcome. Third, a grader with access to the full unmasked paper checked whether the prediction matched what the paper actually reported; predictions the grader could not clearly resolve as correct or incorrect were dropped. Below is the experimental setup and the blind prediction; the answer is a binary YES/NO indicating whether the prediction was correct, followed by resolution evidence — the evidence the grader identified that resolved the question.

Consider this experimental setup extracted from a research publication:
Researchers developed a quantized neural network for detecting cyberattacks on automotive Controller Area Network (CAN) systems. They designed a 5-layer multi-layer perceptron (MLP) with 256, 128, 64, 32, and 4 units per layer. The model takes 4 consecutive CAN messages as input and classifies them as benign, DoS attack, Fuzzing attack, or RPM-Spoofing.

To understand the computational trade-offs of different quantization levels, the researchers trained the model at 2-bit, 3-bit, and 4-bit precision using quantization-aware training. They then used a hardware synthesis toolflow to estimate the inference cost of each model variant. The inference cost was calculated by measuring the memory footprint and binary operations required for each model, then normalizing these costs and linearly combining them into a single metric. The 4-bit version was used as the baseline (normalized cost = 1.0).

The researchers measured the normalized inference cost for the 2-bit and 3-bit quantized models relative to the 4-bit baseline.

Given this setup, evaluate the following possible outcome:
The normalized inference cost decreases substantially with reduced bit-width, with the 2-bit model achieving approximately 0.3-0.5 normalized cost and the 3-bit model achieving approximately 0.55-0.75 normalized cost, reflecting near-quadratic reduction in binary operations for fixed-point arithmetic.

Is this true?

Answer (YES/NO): NO